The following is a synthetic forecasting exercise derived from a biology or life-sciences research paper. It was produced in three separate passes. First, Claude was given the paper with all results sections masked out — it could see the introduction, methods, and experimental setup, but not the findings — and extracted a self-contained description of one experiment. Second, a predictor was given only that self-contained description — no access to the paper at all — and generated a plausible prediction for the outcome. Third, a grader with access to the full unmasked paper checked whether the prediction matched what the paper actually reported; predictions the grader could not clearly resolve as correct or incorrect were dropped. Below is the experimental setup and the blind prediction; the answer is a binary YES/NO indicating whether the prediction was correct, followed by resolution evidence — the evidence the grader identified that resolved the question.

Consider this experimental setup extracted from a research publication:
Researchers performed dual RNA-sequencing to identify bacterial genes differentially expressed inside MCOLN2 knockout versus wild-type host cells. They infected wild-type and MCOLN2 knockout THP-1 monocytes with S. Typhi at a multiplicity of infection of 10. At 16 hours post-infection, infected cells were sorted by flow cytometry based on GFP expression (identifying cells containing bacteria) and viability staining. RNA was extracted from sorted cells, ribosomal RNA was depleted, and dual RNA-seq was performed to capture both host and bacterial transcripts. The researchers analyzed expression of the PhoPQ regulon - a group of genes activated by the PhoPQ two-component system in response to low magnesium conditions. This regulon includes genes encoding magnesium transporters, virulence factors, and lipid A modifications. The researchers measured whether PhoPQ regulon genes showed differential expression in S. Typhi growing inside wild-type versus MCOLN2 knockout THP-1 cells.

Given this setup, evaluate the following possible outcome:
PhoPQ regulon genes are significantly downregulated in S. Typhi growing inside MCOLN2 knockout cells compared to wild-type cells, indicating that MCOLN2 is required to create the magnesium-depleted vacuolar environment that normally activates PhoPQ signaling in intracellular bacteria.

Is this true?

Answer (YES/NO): YES